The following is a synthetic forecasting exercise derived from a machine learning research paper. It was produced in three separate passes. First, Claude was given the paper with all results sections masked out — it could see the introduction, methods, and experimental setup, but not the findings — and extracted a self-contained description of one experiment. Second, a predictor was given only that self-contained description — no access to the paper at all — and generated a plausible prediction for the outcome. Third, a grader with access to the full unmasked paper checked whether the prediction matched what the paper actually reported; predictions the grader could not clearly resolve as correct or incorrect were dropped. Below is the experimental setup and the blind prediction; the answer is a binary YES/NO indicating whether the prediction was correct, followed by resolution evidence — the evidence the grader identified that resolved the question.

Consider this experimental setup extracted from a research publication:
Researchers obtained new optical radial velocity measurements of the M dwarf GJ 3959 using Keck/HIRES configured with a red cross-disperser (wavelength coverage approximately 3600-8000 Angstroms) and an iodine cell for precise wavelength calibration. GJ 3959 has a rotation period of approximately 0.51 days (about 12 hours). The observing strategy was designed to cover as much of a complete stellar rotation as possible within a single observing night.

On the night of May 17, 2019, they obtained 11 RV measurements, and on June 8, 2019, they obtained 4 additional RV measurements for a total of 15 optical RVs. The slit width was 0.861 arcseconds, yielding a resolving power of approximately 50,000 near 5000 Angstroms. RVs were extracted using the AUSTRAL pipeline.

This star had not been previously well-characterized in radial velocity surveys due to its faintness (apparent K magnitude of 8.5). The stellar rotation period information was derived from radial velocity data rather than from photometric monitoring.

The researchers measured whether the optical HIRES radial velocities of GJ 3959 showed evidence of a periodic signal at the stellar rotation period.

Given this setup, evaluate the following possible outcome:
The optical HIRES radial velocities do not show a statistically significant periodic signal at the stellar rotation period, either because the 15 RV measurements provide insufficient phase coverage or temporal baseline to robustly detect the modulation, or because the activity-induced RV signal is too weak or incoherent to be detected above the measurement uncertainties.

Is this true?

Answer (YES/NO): NO